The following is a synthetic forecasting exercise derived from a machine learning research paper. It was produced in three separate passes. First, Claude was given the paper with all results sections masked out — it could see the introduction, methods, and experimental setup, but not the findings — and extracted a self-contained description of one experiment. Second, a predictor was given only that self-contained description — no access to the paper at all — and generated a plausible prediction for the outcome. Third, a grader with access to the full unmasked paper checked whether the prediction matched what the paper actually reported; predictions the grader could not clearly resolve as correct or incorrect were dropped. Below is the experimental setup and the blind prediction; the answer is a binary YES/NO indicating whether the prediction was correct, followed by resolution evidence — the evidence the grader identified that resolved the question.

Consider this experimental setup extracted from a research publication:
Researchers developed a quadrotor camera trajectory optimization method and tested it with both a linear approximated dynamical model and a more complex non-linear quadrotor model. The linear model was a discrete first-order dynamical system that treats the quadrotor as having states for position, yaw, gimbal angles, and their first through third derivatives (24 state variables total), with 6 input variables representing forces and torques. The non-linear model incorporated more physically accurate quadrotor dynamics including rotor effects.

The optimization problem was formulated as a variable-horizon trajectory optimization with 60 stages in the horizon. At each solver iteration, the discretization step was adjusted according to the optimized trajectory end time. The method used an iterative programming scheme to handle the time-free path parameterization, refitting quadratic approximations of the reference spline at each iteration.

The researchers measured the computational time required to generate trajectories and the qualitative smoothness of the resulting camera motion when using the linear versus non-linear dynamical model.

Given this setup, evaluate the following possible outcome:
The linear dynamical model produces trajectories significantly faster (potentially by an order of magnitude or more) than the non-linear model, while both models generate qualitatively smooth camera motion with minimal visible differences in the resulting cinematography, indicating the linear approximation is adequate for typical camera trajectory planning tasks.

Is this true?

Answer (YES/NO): YES